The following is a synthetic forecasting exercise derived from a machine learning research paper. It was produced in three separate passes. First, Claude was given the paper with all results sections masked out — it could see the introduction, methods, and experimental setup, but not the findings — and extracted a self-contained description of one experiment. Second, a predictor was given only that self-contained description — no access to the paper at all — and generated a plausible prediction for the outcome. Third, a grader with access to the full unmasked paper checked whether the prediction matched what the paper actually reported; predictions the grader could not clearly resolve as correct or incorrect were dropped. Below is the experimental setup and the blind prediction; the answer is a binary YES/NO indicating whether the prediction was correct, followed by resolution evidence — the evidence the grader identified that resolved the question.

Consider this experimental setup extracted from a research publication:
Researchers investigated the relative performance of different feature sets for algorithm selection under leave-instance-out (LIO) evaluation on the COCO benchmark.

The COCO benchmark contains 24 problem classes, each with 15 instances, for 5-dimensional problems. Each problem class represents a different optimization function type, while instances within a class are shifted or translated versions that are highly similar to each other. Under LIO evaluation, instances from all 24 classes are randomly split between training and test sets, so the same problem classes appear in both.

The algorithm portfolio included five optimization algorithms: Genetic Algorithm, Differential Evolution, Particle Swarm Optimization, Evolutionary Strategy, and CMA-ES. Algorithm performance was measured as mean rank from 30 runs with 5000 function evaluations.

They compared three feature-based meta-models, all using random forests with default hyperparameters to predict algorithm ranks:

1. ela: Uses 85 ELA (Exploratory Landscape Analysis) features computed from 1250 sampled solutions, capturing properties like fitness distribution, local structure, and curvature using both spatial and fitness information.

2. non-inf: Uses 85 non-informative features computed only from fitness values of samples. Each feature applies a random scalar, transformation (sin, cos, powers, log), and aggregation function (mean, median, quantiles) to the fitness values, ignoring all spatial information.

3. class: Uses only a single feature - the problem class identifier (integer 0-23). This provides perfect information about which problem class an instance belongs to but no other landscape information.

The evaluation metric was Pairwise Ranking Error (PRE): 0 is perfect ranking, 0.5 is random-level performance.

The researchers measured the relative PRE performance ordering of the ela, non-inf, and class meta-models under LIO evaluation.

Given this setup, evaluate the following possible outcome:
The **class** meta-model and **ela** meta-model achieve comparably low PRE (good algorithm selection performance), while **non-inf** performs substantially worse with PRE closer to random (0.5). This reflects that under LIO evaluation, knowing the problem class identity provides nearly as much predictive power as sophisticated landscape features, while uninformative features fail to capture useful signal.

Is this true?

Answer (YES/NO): NO